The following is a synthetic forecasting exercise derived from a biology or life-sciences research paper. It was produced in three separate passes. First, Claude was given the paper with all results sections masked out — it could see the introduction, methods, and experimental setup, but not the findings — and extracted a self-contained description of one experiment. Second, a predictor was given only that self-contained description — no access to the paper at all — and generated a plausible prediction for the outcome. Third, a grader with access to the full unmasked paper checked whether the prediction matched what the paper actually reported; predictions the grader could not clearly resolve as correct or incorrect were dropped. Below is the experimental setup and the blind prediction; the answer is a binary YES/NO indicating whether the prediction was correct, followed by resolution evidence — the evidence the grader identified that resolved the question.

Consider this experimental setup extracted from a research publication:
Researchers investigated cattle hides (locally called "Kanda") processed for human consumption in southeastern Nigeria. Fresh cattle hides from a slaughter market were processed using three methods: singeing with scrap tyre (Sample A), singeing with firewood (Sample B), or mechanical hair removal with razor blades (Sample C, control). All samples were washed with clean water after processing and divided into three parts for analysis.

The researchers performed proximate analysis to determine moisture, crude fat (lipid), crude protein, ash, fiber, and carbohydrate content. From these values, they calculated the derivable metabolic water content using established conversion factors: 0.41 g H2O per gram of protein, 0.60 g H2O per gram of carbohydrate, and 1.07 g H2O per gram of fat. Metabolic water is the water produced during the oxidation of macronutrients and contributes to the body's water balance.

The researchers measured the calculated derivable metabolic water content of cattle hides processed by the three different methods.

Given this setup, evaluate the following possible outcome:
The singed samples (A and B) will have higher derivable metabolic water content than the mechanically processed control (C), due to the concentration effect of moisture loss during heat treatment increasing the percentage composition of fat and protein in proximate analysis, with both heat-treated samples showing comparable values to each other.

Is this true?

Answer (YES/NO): NO